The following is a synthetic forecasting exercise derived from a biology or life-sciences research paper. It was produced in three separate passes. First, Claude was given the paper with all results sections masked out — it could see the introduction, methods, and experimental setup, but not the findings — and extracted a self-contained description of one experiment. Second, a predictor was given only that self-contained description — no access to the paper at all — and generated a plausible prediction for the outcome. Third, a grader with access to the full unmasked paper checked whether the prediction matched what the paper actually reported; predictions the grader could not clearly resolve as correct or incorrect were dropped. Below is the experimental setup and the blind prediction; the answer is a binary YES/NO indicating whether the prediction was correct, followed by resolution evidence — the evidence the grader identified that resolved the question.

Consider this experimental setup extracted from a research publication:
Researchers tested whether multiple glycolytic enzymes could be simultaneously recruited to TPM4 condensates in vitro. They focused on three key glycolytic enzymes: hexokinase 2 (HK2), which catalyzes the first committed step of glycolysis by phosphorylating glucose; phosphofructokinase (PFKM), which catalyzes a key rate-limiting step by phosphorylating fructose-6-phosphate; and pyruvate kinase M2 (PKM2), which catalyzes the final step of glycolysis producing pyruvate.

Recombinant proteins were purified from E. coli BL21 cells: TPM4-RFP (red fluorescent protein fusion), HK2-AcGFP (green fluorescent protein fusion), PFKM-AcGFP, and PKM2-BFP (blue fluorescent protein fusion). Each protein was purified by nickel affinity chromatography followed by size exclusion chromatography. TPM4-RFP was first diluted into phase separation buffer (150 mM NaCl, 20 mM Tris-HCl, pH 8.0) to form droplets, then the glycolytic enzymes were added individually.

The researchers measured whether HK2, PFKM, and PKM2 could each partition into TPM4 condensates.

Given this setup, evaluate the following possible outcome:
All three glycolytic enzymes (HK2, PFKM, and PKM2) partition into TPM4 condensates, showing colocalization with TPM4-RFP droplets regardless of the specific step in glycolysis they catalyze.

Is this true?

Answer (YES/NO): YES